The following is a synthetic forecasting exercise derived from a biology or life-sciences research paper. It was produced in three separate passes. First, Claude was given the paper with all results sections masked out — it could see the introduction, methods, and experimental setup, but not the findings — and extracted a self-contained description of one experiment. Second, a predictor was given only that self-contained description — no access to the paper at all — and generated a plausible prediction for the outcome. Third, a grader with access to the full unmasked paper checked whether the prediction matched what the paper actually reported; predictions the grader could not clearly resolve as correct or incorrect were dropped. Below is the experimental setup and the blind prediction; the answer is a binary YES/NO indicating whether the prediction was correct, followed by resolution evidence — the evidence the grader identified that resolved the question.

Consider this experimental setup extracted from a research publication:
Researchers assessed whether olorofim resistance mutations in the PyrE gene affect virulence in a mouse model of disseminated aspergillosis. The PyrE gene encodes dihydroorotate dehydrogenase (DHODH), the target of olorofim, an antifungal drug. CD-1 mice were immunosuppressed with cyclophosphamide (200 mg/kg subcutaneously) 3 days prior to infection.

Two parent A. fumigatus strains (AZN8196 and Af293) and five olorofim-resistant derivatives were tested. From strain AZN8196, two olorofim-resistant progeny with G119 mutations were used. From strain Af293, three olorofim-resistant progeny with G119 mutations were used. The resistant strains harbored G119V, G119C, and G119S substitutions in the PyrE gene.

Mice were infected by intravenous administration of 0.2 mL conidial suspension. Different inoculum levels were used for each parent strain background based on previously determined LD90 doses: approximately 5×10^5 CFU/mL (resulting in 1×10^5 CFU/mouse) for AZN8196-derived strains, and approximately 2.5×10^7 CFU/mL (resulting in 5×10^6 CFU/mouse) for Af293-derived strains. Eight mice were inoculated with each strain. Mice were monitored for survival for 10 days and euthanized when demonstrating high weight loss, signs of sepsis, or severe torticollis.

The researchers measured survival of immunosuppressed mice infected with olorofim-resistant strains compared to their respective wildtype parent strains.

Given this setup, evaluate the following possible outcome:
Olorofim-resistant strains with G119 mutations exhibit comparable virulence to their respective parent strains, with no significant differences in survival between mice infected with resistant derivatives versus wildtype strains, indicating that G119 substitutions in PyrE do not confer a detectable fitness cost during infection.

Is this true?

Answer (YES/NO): NO